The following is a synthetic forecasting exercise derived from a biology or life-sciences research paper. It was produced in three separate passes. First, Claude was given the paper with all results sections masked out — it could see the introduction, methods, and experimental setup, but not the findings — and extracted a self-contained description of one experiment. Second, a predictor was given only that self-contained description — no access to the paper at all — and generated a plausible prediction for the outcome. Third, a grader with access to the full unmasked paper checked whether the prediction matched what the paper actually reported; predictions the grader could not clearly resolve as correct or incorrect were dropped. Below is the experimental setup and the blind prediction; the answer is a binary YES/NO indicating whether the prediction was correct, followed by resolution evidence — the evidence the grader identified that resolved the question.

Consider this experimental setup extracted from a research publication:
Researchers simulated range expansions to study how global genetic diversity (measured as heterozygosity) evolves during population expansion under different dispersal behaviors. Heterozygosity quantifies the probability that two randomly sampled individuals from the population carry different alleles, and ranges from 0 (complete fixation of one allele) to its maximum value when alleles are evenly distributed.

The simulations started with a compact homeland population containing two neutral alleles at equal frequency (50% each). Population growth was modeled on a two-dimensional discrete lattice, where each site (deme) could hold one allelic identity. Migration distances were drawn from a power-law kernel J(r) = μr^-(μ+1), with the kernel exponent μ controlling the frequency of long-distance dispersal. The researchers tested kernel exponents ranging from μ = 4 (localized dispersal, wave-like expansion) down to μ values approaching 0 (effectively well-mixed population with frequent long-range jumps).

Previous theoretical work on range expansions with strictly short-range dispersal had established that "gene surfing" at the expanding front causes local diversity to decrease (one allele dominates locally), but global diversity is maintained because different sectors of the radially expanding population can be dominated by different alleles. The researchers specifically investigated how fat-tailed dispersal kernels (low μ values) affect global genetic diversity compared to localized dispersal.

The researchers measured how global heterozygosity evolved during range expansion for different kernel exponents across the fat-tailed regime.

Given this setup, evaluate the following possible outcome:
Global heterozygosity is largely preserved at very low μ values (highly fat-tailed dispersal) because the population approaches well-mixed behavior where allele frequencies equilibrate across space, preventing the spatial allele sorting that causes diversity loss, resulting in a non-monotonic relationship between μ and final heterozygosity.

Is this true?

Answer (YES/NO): YES